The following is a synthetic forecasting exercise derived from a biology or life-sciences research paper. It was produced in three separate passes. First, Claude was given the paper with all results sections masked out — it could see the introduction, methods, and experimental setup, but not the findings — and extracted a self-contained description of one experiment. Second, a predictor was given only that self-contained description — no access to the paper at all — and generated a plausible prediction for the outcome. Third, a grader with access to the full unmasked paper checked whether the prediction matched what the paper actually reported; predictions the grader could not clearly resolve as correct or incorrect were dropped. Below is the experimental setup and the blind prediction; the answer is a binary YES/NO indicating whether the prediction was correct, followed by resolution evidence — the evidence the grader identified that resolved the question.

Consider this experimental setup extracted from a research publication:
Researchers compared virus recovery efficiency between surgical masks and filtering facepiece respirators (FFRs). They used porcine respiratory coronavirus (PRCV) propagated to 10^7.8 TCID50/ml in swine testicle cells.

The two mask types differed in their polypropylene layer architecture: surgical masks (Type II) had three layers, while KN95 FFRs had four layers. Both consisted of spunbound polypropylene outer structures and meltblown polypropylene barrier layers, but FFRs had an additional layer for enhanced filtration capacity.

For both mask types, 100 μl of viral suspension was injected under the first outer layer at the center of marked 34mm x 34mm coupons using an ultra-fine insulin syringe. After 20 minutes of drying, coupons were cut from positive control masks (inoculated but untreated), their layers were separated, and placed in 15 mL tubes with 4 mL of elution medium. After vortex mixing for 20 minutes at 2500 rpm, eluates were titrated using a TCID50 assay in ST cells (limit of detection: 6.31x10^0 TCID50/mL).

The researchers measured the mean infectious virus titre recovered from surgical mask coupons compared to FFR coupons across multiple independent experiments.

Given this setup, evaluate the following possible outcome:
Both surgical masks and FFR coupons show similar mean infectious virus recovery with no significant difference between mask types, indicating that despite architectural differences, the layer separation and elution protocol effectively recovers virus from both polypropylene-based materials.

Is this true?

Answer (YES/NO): NO